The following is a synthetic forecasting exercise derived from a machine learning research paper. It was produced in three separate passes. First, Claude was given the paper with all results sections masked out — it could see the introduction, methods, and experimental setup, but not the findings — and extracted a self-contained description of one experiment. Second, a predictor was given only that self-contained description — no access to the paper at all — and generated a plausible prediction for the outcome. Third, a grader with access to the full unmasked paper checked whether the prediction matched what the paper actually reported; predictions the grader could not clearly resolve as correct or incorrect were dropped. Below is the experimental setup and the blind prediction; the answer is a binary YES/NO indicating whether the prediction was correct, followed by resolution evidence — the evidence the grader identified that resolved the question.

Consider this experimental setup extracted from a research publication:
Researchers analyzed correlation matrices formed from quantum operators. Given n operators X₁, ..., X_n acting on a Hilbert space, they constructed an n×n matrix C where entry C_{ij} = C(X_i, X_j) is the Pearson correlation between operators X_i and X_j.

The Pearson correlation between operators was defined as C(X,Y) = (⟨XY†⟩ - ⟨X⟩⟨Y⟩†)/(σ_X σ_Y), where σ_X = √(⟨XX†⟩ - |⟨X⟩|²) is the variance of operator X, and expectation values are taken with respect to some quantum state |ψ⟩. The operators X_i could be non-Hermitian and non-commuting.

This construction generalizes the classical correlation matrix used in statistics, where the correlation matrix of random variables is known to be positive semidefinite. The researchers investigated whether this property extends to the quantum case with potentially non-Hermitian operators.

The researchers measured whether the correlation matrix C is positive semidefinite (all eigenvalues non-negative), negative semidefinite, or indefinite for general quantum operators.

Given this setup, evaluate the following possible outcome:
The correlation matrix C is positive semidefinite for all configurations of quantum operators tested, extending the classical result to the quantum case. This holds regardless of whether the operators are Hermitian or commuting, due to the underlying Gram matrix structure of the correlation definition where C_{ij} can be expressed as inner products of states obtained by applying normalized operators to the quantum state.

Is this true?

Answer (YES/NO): YES